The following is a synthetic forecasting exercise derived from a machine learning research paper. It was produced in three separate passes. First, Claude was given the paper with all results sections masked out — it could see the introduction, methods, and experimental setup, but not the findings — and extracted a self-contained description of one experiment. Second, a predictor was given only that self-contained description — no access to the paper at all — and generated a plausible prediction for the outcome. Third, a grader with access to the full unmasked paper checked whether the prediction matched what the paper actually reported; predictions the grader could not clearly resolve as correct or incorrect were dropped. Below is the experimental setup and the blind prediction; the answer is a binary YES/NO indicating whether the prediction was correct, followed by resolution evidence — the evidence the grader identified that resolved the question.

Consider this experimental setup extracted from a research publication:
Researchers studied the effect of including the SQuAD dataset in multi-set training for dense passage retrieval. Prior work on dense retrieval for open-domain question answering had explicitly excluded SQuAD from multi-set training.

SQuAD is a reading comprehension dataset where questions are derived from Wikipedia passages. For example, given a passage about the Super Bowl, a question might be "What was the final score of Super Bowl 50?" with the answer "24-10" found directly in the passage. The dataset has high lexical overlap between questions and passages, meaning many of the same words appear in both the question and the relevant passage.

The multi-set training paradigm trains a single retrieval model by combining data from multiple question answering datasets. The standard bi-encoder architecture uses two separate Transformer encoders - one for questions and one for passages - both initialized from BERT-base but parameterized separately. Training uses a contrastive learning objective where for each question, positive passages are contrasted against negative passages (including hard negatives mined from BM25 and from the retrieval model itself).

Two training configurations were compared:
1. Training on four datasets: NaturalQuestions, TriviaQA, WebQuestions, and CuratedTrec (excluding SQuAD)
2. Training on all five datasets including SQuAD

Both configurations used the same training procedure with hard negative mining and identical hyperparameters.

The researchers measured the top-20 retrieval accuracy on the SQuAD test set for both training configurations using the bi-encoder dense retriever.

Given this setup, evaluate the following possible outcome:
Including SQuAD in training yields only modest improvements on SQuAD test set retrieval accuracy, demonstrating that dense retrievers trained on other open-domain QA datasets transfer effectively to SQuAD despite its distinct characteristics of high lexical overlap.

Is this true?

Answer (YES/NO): NO